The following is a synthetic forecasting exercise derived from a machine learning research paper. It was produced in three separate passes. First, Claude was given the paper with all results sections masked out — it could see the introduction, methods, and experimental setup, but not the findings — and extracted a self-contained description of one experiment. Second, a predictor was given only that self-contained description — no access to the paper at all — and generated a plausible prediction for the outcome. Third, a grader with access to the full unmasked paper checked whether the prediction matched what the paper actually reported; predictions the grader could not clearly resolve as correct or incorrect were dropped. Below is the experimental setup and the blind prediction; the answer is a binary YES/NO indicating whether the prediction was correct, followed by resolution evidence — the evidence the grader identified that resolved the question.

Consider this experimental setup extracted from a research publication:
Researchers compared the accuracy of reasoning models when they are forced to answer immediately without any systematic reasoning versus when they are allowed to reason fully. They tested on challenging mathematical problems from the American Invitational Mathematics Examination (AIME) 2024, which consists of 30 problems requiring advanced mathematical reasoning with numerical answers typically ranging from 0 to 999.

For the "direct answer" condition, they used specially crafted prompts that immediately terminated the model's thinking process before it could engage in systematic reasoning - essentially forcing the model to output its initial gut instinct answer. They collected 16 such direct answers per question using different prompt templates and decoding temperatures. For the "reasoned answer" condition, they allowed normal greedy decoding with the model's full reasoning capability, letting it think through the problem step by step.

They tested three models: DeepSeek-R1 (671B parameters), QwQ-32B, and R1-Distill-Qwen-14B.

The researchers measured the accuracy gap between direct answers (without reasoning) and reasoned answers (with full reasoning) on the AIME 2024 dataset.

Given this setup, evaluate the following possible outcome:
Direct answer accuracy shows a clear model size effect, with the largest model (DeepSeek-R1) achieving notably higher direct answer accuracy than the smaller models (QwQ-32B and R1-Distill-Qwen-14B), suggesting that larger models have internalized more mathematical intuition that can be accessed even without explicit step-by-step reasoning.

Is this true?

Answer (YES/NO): NO